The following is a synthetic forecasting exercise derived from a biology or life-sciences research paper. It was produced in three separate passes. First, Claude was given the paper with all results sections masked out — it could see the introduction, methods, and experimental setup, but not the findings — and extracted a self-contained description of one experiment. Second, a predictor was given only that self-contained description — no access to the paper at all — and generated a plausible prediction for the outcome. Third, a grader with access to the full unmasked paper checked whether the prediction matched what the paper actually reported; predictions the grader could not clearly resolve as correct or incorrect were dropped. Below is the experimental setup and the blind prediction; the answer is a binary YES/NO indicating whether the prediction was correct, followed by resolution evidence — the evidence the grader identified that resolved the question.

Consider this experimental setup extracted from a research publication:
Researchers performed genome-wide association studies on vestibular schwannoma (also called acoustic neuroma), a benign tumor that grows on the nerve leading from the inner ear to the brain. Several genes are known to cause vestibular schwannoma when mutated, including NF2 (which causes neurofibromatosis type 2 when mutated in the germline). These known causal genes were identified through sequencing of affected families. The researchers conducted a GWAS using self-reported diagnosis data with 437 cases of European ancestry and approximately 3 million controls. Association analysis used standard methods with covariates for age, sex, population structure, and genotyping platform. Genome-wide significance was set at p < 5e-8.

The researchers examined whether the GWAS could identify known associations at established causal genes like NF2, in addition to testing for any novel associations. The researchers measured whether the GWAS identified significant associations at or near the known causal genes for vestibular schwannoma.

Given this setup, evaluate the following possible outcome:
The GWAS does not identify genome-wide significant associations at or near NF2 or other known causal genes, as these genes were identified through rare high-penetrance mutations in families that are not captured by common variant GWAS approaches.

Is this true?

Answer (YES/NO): YES